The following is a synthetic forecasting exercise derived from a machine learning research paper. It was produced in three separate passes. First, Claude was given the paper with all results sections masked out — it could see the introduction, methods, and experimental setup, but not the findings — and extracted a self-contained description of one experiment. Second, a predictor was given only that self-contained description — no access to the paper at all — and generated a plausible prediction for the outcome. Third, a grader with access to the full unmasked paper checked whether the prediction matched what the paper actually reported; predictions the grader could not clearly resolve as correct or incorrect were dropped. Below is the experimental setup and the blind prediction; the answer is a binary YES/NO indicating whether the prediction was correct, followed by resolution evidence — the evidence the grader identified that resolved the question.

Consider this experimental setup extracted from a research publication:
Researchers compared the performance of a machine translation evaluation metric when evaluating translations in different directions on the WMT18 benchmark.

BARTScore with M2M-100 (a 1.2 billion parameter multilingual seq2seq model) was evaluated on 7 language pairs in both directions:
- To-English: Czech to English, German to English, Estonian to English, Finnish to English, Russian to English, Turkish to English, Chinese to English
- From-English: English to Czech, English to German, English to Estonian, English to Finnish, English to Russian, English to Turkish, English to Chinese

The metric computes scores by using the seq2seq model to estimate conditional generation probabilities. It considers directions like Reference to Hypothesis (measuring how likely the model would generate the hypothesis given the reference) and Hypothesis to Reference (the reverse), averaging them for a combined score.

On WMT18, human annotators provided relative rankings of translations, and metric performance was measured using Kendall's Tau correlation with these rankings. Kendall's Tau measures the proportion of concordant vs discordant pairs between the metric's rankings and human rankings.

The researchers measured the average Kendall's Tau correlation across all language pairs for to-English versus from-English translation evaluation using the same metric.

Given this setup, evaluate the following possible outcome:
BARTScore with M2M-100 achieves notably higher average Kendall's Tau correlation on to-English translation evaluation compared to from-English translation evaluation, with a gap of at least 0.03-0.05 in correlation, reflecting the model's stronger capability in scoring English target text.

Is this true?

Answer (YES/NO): NO